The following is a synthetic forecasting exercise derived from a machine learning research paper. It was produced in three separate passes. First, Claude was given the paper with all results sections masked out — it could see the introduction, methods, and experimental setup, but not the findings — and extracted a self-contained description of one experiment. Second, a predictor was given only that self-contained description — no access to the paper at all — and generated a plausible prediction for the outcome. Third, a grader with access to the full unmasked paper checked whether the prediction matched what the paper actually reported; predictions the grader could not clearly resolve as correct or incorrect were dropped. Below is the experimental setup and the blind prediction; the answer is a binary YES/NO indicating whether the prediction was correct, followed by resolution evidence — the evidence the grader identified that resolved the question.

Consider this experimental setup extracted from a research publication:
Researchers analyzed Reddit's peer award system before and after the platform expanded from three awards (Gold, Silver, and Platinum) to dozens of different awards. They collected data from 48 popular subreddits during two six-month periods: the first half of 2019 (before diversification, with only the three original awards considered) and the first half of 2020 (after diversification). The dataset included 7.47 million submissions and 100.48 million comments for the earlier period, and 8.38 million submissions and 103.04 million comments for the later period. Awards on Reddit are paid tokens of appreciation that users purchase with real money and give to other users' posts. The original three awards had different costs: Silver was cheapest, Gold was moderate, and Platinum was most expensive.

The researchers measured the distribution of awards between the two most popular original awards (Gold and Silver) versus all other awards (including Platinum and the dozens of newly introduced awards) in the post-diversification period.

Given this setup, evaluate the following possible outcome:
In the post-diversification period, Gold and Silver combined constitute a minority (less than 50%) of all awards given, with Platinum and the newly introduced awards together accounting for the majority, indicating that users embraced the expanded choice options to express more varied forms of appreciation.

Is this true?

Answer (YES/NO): NO